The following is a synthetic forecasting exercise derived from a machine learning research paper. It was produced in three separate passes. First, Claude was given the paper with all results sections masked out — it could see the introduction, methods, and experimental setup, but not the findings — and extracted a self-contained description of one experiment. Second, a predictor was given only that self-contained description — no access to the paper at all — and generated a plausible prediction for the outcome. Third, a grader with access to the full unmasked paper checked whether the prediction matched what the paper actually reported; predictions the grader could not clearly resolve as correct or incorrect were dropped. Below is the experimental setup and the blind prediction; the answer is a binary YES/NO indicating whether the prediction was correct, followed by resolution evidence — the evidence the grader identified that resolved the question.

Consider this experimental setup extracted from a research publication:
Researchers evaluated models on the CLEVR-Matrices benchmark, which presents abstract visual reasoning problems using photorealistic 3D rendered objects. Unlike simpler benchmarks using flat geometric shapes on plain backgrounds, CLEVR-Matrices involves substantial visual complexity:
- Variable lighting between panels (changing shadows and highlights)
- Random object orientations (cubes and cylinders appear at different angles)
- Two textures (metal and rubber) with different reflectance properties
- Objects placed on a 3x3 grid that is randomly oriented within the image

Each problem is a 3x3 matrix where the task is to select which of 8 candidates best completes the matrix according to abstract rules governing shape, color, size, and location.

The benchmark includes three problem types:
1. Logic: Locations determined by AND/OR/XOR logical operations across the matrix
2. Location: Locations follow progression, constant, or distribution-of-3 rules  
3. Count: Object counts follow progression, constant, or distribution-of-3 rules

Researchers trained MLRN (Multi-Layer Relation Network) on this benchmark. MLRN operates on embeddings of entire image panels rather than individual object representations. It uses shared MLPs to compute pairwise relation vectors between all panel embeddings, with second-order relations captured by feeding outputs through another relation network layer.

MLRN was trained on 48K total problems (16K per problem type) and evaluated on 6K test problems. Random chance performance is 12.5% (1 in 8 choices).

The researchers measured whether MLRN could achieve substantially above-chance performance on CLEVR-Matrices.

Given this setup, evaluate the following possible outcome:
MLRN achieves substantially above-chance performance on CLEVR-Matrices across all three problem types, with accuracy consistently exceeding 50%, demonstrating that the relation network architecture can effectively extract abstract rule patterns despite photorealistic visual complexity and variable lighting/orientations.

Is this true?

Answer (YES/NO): NO